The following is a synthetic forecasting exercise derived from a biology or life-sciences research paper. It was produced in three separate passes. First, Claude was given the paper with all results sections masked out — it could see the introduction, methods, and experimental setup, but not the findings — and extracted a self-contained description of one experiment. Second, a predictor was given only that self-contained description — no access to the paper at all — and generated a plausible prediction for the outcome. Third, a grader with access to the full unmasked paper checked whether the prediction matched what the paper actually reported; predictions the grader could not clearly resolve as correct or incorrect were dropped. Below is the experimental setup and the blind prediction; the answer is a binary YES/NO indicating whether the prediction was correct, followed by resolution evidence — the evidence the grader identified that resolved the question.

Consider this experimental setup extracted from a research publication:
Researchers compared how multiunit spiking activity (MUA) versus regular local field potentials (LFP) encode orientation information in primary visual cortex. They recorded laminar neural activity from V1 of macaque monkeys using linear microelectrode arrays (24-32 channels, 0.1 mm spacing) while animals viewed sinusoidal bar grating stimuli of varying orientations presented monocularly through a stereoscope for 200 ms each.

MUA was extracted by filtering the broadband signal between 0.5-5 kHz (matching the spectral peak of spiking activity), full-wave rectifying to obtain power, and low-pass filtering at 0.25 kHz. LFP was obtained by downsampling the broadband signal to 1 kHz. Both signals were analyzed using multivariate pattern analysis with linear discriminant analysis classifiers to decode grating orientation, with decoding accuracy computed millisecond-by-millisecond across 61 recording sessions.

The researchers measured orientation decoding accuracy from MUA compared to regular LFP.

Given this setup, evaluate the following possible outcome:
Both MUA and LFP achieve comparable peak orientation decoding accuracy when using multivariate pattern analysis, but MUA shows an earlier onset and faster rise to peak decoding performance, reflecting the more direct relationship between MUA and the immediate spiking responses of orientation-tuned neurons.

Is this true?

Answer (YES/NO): NO